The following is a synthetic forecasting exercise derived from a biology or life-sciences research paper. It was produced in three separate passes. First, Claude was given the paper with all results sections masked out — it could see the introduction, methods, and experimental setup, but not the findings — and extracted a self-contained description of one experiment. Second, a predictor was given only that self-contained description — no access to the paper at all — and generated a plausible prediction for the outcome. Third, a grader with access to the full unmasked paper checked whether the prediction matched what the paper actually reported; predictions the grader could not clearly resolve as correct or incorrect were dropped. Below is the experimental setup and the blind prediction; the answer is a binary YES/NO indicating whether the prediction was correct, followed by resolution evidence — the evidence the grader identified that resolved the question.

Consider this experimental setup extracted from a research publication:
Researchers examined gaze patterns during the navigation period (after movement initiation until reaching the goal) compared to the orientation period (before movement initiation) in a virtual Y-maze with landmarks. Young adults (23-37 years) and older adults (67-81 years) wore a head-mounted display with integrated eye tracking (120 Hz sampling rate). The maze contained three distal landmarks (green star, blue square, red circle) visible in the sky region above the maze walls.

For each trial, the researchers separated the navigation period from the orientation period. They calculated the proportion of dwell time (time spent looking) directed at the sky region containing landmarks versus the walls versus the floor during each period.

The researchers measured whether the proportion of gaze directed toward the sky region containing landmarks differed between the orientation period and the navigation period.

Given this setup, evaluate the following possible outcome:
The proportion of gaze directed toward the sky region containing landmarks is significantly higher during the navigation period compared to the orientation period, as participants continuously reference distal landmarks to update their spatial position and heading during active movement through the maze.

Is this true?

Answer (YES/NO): NO